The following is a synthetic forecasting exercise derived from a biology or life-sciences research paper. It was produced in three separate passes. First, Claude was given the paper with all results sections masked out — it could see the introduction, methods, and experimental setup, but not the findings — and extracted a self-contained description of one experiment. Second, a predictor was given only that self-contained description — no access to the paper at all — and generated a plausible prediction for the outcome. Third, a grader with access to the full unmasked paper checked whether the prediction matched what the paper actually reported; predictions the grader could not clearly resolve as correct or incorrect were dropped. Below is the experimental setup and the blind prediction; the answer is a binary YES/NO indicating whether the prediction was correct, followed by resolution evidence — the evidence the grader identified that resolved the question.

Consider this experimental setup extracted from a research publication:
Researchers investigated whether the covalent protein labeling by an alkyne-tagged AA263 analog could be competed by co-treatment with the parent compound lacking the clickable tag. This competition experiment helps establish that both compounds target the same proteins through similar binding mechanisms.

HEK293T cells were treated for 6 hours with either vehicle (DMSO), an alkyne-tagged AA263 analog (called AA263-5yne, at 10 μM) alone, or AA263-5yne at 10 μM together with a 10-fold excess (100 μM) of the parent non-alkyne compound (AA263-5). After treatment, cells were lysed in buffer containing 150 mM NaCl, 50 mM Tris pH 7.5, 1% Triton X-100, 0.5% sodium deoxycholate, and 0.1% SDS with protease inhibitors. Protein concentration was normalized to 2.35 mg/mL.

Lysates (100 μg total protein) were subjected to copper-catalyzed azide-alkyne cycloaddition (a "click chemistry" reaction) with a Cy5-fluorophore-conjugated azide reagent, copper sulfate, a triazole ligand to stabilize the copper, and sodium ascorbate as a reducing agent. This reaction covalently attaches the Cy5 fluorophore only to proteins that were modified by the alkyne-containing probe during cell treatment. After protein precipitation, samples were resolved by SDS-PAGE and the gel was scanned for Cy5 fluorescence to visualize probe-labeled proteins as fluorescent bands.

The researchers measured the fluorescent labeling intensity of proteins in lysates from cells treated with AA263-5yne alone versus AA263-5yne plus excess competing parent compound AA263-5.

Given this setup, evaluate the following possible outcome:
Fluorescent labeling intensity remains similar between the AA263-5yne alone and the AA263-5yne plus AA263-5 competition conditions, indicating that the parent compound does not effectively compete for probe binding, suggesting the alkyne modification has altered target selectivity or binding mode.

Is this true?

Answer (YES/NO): NO